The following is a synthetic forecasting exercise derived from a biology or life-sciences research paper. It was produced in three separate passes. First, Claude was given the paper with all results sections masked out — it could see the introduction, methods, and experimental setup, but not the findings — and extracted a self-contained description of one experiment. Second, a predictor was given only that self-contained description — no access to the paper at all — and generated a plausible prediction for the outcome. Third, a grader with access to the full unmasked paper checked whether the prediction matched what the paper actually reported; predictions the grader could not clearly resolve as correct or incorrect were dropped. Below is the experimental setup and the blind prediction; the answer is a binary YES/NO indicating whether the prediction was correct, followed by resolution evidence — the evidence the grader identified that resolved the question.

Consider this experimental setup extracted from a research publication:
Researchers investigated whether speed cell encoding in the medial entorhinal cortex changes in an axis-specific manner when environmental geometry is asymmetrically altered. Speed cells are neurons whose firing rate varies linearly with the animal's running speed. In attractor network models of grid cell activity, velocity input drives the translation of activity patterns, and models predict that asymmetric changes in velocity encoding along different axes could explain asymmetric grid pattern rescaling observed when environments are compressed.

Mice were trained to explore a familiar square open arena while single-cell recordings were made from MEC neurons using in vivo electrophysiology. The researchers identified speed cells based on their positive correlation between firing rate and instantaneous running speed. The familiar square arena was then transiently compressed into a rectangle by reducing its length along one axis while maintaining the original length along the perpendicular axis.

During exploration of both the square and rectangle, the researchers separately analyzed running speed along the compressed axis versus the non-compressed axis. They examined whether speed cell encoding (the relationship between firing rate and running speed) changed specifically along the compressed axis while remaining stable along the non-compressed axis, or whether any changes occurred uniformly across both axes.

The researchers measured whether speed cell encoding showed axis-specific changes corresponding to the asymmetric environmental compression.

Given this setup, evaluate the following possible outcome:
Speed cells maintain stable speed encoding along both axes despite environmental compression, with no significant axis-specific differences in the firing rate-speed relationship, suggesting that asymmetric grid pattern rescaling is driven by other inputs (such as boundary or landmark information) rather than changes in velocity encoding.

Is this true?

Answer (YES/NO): NO